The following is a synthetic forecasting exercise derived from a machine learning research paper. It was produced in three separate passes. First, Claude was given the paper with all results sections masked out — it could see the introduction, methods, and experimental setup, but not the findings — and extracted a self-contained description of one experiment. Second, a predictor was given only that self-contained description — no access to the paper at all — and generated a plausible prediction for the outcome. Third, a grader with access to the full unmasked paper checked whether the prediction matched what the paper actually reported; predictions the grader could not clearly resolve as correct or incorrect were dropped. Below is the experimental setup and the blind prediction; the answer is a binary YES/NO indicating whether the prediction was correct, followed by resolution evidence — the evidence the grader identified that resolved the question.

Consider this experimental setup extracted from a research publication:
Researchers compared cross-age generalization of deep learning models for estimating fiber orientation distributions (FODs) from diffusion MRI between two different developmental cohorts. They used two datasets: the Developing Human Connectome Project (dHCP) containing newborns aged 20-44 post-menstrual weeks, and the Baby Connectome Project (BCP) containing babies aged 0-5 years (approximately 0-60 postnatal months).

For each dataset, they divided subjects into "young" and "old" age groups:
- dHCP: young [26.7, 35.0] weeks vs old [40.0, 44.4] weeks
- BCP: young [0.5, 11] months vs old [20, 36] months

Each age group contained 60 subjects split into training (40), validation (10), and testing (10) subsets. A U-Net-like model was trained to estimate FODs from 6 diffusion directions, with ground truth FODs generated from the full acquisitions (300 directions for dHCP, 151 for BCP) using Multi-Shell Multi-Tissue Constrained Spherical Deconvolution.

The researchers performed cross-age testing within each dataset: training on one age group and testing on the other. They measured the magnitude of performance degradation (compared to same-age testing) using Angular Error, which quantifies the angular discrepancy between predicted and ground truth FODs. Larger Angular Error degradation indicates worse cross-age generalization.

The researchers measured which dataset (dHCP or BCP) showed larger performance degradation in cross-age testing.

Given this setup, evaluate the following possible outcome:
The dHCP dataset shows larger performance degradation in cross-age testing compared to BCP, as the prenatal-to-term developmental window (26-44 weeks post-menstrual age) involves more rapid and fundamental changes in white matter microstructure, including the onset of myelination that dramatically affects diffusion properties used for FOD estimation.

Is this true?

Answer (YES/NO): YES